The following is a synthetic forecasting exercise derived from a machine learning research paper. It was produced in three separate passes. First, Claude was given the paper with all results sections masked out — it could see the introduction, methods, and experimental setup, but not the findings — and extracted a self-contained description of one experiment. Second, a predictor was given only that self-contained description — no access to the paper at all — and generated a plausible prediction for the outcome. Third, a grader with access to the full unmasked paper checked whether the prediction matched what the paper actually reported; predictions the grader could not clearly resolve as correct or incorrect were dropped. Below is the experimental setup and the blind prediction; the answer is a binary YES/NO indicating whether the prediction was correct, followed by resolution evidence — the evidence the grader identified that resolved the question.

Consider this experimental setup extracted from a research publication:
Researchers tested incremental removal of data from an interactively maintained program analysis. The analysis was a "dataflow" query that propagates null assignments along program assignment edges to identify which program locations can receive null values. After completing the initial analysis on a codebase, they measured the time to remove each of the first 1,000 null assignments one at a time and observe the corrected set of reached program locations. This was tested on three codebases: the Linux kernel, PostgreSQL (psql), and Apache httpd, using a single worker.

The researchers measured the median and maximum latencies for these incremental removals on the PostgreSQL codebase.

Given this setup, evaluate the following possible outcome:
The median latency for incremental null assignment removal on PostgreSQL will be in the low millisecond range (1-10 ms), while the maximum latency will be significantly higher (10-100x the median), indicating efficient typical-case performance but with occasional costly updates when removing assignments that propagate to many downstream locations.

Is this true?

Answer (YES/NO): NO